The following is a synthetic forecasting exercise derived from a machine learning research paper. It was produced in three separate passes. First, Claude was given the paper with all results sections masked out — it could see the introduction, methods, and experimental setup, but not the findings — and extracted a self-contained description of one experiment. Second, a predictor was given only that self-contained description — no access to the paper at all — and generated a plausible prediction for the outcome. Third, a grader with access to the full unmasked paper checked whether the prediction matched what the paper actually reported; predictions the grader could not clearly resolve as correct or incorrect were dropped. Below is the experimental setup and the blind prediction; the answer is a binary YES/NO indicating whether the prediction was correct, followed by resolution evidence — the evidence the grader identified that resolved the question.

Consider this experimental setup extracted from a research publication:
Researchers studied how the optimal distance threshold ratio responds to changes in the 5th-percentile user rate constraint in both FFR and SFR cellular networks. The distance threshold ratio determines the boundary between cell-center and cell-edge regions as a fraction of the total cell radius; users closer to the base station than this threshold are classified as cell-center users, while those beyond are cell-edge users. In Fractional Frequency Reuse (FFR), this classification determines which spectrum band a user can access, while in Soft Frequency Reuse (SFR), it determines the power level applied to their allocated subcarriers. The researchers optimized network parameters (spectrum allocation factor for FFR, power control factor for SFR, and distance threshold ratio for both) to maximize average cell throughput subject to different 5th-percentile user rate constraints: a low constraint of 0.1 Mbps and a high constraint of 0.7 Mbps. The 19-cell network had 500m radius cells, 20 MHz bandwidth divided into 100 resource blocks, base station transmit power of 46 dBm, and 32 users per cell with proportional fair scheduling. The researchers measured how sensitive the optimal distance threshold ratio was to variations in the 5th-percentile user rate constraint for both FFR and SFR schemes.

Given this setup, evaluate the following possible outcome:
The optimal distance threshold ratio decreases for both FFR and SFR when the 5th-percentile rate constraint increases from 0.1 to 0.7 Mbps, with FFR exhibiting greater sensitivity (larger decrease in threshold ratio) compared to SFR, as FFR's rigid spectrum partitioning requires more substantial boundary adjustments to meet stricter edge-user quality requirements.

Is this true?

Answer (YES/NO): NO